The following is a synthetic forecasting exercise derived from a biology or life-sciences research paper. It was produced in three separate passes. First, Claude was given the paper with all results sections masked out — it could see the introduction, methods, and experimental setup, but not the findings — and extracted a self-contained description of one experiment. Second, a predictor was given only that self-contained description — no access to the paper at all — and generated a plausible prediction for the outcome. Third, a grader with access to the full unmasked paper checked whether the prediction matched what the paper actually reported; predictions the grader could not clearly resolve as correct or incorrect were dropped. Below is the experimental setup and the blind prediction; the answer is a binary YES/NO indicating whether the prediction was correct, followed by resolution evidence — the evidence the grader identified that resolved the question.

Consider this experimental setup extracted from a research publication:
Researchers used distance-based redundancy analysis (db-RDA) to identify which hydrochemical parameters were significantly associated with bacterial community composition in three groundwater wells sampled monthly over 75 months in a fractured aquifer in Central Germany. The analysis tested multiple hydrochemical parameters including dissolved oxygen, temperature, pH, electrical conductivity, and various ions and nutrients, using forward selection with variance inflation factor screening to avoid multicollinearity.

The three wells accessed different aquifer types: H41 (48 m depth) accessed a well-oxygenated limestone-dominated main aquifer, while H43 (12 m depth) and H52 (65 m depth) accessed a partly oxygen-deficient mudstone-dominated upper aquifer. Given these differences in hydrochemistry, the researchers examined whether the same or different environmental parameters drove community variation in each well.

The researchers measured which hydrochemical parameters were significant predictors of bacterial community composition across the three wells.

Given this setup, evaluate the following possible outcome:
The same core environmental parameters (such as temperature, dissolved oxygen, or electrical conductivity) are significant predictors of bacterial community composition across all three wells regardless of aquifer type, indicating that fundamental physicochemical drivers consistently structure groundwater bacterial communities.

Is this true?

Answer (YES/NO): NO